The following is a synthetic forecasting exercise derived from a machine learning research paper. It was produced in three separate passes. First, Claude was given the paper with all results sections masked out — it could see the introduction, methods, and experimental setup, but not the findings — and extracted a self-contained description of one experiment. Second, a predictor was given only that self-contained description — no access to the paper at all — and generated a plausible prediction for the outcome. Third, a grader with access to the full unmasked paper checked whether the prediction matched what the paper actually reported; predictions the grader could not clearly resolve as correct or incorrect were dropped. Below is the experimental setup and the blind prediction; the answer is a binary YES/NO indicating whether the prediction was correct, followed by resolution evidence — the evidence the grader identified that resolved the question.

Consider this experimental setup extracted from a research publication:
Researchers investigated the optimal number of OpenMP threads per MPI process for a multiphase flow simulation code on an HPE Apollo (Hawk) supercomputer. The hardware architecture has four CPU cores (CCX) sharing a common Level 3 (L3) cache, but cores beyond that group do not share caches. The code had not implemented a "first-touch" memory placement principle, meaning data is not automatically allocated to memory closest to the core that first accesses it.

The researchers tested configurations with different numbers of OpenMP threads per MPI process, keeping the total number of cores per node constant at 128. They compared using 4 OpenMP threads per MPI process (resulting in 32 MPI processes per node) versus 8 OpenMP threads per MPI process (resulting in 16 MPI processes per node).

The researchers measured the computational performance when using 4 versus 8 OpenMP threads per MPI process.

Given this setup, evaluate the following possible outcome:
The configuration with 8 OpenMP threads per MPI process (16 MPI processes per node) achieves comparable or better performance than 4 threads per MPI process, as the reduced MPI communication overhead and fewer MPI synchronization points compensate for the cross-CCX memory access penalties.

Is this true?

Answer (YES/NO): NO